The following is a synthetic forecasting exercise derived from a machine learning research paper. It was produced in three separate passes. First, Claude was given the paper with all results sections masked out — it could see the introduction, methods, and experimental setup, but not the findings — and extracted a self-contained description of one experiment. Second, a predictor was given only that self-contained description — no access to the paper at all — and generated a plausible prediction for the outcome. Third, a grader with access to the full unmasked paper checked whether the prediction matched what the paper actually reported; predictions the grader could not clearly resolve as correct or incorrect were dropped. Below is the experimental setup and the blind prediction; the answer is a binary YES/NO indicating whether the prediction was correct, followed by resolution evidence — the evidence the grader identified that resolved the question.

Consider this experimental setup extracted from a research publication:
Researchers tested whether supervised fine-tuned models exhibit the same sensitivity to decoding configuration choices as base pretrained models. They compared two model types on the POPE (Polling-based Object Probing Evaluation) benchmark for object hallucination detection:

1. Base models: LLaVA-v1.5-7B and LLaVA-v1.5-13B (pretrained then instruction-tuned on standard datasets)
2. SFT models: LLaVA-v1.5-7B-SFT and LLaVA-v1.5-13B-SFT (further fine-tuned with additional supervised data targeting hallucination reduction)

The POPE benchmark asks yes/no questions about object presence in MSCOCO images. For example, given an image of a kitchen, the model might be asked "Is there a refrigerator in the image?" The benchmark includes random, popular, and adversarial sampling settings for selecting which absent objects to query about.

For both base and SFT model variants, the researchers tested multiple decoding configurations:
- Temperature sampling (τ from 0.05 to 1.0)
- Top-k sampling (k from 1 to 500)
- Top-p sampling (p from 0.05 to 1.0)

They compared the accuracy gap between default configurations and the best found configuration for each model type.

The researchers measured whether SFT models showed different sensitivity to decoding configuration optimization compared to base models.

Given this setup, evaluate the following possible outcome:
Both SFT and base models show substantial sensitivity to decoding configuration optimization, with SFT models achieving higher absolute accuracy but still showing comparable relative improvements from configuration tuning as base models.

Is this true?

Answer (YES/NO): NO